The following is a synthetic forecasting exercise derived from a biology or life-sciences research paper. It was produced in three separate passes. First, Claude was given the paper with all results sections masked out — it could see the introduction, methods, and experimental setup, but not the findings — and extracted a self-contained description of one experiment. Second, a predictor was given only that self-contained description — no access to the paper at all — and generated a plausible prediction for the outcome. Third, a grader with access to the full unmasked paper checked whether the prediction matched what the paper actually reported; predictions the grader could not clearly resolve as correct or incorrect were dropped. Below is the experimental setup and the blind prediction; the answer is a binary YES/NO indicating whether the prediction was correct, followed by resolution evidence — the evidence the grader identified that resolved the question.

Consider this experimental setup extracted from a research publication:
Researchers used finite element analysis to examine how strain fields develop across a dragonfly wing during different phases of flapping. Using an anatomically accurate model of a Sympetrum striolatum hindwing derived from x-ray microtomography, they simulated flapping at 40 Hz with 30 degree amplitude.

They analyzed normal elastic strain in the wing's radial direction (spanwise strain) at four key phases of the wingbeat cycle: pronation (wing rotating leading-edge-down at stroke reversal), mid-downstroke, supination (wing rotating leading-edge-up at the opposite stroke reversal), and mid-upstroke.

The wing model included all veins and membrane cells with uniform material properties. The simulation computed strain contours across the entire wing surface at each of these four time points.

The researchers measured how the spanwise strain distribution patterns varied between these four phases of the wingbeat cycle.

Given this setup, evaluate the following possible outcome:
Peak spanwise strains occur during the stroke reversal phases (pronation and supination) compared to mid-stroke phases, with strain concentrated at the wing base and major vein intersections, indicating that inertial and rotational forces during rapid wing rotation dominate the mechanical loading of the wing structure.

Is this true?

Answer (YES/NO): YES